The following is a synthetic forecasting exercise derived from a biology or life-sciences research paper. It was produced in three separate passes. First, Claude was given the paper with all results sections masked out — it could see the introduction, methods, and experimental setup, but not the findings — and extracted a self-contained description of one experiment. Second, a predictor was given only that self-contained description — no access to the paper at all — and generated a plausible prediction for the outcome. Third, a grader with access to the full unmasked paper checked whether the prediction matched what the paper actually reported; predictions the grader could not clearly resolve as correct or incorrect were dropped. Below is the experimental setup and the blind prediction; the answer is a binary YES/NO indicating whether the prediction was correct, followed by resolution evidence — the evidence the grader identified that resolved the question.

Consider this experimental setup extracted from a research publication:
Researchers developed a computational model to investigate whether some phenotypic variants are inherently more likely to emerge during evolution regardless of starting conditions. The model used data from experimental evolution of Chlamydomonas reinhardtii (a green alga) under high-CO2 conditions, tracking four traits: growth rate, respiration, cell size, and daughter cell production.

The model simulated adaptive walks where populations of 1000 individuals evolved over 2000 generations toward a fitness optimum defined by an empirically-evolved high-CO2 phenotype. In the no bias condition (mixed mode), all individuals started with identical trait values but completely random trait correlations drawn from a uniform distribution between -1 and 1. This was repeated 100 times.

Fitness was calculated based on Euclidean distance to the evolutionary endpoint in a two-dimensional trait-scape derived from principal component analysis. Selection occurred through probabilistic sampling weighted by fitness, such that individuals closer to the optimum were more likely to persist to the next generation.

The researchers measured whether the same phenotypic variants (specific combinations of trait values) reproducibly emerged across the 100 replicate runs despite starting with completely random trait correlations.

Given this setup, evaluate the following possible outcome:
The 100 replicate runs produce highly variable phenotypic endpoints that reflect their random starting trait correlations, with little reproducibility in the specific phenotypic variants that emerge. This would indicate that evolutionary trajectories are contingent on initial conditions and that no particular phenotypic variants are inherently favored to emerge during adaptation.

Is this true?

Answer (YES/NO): NO